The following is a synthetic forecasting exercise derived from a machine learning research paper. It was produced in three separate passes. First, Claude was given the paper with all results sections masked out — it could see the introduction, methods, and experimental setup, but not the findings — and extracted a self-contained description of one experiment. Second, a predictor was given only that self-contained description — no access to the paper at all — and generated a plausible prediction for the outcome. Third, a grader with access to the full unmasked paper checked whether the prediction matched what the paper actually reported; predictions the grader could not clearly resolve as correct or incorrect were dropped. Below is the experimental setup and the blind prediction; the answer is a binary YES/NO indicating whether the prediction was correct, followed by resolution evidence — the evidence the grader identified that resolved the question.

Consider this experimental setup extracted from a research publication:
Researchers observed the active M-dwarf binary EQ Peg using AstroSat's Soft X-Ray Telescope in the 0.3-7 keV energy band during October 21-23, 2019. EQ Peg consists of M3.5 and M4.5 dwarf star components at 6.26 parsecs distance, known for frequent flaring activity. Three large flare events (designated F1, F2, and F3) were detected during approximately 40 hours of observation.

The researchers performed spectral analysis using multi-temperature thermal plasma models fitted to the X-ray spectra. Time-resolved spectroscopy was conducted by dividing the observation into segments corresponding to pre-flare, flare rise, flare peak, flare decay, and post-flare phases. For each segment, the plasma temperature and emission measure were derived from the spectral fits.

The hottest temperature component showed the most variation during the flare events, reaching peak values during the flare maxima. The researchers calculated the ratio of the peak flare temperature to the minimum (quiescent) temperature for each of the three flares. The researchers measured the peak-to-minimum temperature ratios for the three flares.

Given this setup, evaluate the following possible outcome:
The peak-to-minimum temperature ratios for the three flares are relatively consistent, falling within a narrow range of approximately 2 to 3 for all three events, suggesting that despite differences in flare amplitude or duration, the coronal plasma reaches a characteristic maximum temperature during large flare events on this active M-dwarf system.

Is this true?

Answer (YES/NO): NO